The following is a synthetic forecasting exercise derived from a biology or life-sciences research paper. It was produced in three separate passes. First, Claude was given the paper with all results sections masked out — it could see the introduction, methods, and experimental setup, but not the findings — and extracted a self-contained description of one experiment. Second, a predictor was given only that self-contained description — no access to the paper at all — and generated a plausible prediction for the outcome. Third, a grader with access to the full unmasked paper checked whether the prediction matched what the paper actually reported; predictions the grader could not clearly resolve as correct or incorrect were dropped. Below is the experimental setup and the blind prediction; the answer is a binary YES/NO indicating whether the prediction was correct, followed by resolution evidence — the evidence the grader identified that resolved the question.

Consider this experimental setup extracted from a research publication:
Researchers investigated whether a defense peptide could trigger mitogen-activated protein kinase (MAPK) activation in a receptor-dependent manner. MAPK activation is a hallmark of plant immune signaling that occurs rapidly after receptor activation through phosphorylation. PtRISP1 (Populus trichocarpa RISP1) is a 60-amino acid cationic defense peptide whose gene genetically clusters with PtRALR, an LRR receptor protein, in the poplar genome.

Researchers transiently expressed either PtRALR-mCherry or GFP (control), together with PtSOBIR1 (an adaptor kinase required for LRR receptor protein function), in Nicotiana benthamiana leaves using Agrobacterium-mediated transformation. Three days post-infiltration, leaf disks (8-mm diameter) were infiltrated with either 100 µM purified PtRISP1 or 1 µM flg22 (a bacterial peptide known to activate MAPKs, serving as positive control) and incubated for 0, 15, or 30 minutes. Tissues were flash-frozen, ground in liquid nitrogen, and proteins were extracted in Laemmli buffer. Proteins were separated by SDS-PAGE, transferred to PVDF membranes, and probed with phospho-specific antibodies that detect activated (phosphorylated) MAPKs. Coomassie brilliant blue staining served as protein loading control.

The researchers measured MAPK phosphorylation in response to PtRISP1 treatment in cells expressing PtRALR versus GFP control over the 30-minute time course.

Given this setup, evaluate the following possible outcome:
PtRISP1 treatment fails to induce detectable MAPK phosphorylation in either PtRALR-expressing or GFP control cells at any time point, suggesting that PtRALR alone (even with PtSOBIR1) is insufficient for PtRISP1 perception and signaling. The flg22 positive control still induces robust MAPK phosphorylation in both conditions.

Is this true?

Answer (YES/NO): NO